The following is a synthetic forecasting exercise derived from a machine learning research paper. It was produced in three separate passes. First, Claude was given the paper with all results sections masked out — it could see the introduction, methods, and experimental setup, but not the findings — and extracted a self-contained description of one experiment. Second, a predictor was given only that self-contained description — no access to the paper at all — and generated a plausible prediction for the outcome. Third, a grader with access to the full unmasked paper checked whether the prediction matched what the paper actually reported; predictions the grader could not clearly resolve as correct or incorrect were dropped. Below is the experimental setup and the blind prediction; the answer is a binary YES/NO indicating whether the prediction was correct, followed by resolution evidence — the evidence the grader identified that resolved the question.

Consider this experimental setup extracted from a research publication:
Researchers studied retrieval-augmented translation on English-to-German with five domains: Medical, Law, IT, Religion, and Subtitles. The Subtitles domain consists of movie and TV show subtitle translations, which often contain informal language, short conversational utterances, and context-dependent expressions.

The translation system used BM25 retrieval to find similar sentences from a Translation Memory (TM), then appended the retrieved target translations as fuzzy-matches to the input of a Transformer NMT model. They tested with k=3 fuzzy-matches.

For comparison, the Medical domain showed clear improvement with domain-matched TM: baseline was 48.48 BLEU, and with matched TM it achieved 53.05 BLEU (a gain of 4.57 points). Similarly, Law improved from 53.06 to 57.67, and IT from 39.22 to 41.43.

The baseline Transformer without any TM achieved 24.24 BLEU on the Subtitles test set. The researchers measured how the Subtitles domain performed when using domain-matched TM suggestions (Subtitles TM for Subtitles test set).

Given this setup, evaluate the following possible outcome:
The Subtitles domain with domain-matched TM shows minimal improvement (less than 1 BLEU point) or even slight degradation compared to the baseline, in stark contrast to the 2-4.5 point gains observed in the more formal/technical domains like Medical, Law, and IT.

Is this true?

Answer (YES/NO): YES